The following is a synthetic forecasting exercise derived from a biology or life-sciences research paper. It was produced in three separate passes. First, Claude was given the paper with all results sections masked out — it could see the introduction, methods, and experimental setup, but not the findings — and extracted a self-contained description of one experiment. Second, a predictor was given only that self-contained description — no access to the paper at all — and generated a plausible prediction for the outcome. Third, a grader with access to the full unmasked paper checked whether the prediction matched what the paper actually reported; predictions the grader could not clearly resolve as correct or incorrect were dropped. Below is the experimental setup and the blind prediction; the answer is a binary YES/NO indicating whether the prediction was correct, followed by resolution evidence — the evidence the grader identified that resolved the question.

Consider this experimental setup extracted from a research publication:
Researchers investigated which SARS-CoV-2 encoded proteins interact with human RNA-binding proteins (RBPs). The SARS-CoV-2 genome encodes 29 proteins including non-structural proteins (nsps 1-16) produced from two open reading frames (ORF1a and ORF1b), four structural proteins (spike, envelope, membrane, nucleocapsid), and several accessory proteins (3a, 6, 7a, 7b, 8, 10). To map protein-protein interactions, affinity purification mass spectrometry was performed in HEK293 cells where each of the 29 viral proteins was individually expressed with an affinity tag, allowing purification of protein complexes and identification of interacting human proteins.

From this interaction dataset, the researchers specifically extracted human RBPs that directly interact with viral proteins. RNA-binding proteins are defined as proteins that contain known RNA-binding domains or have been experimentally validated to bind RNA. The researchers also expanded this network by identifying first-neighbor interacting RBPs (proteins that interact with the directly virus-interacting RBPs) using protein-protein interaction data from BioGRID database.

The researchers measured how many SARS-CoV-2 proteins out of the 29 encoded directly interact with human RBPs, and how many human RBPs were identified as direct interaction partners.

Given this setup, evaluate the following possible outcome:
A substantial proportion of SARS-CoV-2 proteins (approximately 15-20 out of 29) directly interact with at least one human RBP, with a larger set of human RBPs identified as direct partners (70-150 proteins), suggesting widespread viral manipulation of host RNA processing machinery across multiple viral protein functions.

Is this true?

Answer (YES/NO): NO